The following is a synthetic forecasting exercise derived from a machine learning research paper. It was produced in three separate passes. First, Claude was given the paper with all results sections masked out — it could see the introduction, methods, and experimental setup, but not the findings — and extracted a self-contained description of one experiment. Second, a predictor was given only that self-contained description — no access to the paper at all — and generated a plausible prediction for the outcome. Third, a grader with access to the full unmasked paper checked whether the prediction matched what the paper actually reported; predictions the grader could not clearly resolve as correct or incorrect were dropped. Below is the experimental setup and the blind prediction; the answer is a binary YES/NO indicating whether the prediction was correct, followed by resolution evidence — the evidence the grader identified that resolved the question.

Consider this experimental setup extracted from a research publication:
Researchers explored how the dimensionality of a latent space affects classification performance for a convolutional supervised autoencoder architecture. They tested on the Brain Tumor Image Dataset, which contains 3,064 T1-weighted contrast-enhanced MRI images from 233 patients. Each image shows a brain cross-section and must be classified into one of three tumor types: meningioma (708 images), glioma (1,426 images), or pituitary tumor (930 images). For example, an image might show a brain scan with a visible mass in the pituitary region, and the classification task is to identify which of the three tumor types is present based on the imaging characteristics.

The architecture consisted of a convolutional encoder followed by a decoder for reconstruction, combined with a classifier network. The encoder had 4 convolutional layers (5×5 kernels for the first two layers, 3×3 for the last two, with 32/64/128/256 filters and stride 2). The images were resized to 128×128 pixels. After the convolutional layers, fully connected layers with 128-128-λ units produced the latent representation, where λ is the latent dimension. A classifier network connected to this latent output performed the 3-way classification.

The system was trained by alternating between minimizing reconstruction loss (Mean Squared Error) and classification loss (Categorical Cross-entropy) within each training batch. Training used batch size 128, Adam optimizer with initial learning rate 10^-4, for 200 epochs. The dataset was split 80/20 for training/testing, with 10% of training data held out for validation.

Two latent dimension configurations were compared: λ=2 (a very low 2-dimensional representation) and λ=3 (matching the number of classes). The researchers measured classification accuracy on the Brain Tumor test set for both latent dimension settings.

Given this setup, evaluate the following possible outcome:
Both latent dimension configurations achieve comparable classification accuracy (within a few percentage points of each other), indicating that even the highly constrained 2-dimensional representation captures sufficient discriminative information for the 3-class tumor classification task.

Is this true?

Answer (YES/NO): YES